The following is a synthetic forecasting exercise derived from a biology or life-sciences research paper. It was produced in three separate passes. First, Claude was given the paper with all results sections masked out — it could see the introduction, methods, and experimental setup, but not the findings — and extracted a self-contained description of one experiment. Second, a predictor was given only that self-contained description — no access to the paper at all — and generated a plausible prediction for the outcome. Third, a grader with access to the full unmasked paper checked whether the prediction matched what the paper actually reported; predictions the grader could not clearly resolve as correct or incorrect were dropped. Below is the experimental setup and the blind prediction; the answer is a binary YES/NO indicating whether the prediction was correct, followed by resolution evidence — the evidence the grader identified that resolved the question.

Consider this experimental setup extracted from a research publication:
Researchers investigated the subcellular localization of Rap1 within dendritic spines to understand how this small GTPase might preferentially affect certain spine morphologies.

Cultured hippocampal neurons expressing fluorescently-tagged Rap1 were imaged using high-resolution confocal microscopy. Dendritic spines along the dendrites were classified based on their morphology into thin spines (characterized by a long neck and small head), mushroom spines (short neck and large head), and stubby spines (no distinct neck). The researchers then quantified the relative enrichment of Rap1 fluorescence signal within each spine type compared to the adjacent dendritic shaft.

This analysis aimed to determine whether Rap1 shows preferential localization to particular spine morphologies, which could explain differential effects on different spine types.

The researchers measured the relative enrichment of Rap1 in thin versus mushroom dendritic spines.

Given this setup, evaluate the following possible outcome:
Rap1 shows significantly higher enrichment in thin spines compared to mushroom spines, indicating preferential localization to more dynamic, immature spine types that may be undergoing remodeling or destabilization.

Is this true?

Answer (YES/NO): YES